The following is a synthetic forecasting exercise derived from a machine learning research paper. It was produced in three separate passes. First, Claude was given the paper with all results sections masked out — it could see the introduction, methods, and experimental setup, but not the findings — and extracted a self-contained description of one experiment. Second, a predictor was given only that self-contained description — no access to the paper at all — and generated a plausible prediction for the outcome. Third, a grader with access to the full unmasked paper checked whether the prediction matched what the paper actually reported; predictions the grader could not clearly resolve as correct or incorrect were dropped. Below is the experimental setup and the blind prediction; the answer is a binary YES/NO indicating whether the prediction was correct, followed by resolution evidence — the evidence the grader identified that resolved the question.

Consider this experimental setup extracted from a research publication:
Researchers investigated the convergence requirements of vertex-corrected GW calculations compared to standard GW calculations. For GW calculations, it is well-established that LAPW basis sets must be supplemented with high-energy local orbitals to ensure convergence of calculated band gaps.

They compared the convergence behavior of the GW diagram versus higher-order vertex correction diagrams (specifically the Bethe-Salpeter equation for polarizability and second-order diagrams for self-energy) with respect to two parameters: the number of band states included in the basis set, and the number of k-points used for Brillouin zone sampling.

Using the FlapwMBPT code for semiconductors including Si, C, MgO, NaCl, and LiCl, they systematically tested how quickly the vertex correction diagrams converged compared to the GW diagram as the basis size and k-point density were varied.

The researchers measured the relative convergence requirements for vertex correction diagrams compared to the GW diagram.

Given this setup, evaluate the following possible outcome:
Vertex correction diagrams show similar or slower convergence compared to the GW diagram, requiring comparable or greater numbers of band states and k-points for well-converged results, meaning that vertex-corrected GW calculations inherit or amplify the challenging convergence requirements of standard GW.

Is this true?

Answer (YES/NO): NO